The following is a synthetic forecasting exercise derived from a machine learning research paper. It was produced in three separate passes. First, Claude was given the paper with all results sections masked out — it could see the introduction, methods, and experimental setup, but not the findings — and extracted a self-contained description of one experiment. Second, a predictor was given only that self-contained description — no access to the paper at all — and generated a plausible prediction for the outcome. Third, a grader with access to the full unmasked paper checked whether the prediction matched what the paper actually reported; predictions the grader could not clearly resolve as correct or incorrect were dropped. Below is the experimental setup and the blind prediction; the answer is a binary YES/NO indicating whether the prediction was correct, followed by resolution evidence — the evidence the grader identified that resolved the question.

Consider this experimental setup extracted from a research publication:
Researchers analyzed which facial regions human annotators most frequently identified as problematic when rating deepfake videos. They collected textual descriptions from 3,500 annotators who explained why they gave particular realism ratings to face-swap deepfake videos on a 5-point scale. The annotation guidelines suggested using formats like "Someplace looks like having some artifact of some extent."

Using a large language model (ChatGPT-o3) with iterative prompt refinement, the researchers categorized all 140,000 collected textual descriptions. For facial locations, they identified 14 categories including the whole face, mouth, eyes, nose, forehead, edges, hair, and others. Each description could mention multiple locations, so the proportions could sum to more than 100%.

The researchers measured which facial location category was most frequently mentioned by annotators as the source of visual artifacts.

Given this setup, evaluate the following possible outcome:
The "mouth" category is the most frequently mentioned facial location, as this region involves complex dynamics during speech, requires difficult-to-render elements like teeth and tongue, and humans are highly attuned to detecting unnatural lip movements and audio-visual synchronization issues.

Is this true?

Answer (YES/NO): NO